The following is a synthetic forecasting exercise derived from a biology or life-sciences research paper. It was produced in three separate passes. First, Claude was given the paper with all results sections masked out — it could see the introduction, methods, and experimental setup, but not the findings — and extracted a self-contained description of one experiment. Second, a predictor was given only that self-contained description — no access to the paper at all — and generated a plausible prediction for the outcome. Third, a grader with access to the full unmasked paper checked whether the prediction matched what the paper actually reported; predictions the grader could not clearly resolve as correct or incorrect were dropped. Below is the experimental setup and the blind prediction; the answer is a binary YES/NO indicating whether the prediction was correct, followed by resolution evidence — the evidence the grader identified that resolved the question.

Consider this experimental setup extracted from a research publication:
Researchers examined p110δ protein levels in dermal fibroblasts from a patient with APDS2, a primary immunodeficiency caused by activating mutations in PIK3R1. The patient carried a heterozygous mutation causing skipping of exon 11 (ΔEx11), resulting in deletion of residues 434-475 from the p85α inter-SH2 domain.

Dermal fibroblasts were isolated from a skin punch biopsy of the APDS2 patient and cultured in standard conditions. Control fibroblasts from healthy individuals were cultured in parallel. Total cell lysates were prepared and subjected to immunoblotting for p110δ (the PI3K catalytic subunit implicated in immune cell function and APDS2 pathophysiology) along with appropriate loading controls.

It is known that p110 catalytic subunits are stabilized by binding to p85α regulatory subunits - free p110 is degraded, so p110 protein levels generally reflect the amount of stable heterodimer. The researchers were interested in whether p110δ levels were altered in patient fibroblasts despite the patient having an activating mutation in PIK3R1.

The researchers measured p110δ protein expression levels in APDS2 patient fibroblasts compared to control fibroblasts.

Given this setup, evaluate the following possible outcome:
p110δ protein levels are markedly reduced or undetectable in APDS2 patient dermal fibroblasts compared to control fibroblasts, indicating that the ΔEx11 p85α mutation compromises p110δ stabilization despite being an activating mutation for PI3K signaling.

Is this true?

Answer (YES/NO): YES